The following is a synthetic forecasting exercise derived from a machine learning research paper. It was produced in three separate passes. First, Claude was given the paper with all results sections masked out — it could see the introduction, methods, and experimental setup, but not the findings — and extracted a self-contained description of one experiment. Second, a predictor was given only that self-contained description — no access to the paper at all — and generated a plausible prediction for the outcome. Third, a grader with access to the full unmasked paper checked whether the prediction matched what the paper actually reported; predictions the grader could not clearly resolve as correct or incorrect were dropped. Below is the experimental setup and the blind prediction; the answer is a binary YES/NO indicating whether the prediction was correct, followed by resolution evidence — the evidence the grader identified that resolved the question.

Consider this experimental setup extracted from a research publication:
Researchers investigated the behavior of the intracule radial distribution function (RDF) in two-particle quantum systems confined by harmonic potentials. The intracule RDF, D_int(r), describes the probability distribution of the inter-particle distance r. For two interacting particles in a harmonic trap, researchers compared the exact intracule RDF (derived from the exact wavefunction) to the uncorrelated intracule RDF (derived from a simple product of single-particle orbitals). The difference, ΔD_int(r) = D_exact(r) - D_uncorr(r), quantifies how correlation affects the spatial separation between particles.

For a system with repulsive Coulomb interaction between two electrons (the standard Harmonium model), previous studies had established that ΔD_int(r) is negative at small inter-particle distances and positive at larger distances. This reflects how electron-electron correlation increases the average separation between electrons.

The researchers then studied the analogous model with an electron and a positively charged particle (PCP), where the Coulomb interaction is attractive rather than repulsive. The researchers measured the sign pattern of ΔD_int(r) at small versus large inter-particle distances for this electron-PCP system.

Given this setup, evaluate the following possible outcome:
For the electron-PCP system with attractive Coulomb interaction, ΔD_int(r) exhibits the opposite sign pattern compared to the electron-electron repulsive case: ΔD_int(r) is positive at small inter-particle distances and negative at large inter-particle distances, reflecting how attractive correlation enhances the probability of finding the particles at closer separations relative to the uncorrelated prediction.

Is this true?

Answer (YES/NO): YES